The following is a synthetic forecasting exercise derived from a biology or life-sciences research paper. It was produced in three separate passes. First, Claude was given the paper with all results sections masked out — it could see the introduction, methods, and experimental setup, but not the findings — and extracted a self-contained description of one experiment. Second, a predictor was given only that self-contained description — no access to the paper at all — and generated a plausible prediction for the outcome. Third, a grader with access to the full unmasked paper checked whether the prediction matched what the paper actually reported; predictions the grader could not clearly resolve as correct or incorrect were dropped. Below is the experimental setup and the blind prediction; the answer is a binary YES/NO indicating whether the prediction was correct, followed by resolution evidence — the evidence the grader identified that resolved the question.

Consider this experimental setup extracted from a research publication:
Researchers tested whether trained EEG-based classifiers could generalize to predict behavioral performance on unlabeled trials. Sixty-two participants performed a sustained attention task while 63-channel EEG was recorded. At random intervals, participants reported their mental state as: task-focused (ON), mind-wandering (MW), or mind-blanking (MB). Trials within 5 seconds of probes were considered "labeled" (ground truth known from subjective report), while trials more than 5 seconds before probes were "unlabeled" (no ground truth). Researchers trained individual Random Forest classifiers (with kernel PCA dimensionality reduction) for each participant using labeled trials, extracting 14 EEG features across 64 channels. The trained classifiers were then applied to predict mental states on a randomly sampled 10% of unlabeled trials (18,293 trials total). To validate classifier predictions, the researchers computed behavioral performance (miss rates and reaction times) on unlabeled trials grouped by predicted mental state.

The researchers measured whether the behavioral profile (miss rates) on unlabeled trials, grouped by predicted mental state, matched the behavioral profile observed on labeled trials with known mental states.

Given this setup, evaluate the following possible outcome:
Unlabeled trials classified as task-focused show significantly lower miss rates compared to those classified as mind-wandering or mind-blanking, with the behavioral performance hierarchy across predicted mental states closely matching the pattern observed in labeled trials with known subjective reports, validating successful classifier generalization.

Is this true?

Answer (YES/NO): YES